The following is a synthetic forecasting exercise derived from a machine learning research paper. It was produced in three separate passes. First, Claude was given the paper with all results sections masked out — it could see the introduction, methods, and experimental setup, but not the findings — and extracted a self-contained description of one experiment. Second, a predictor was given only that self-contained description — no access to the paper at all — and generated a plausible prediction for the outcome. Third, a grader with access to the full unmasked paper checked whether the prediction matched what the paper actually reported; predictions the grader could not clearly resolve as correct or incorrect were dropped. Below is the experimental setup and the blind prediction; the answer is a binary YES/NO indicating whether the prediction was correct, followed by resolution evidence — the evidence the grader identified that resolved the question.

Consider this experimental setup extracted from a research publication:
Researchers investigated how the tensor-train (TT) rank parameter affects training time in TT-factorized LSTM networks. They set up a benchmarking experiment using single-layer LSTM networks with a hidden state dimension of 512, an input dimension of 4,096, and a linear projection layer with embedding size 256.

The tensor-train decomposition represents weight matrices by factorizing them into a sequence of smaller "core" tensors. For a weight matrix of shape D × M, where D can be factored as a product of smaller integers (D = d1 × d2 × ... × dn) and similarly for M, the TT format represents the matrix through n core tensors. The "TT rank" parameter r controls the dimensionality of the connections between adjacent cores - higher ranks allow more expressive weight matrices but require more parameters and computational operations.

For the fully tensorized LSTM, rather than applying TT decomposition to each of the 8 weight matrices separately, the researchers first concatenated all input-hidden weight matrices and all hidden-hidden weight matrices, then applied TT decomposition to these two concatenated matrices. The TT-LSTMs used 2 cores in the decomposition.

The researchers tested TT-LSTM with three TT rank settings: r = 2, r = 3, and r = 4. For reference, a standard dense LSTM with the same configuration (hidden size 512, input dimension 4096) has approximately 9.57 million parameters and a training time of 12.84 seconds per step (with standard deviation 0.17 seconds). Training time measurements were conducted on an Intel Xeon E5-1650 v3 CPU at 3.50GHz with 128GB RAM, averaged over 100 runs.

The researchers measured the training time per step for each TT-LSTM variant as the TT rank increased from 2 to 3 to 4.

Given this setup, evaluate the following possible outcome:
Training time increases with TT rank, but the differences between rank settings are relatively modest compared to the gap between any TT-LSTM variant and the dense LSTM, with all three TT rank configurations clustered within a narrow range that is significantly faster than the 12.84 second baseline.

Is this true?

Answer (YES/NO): NO